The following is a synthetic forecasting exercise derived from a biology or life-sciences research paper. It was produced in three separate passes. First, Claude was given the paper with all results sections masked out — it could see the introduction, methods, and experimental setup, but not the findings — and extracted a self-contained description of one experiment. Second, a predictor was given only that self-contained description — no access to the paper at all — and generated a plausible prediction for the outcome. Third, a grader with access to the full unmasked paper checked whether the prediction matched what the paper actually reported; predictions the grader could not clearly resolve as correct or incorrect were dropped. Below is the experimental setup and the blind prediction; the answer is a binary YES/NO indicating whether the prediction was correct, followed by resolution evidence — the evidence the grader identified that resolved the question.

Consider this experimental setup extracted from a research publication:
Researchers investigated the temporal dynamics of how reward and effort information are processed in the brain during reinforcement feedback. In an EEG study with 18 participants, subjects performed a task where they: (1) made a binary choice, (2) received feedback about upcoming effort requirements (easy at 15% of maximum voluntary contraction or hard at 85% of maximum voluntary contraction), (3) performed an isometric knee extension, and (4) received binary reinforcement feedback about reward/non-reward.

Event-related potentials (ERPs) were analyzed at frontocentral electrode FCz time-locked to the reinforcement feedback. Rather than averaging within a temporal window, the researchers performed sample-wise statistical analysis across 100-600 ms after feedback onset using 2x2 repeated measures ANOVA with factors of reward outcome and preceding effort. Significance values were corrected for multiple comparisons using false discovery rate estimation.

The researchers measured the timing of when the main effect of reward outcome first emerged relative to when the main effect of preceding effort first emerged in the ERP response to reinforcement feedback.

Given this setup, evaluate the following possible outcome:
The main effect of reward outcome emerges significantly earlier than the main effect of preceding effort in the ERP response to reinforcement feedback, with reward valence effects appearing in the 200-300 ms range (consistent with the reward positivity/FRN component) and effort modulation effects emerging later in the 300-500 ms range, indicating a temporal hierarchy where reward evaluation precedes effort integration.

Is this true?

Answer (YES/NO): NO